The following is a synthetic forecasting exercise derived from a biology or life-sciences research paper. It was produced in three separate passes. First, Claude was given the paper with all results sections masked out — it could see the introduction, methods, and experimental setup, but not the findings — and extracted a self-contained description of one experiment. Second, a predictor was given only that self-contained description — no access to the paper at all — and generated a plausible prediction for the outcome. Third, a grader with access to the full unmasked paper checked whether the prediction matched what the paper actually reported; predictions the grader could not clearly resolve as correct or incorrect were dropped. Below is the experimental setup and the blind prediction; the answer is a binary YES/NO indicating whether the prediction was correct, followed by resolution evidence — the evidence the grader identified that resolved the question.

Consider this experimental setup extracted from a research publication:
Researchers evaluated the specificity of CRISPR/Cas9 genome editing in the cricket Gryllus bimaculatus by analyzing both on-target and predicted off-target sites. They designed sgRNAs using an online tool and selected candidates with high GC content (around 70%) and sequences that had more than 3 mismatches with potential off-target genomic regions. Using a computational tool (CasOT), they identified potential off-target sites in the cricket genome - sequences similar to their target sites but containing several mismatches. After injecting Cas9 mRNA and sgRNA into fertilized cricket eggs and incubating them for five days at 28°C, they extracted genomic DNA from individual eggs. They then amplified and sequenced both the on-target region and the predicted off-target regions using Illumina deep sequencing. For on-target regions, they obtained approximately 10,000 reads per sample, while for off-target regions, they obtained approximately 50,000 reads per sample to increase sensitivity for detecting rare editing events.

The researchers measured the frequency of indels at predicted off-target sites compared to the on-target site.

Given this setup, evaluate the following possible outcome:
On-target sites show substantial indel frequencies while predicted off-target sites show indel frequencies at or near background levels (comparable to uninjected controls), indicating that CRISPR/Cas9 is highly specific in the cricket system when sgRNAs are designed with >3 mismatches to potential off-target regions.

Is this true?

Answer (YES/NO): YES